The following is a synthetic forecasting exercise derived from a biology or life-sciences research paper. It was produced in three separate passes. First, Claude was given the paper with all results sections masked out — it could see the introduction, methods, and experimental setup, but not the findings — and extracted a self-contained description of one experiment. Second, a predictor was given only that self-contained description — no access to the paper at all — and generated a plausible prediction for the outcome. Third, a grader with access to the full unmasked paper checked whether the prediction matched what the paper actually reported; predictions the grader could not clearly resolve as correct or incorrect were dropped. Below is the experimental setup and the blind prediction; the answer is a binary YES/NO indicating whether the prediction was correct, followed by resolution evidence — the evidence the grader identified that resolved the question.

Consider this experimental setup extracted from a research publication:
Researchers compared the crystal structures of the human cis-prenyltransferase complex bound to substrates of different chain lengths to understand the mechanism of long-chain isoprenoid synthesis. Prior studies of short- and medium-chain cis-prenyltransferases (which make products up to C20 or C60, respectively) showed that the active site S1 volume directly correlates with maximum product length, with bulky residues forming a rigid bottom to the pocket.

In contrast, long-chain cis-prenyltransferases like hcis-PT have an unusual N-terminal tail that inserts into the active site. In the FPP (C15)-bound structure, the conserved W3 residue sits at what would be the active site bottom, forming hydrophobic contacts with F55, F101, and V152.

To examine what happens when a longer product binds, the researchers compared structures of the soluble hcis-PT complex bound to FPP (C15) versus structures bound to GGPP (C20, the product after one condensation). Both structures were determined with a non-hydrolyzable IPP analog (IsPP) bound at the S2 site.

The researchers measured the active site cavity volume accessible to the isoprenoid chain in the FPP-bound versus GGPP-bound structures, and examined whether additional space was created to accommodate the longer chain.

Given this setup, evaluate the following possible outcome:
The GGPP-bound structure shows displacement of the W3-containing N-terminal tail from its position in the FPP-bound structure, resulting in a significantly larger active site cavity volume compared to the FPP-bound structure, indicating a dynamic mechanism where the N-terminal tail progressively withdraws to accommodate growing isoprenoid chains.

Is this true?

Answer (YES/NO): NO